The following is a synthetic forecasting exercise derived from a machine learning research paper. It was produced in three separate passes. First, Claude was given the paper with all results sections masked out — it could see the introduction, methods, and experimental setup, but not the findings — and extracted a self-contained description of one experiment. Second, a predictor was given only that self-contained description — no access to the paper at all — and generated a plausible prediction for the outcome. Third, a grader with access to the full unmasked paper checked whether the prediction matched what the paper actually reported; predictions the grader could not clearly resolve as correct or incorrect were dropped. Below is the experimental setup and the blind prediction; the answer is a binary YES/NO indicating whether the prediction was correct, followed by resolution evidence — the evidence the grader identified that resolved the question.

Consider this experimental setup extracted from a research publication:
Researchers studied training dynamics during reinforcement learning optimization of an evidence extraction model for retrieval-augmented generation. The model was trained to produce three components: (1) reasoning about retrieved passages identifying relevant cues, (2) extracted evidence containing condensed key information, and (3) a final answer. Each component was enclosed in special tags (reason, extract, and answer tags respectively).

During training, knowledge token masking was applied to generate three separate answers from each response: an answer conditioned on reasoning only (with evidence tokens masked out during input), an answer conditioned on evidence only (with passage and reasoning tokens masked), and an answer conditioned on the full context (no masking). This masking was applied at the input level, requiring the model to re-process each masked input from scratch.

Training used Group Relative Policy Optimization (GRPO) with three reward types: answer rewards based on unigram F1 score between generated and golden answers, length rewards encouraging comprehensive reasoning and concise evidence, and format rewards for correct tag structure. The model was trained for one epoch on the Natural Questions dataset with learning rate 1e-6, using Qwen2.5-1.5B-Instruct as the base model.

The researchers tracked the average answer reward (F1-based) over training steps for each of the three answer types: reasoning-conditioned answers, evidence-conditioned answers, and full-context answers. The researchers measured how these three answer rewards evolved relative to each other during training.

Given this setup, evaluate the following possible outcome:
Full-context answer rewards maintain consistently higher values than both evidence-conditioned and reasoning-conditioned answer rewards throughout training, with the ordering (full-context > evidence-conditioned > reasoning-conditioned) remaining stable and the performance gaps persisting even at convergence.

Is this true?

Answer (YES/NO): NO